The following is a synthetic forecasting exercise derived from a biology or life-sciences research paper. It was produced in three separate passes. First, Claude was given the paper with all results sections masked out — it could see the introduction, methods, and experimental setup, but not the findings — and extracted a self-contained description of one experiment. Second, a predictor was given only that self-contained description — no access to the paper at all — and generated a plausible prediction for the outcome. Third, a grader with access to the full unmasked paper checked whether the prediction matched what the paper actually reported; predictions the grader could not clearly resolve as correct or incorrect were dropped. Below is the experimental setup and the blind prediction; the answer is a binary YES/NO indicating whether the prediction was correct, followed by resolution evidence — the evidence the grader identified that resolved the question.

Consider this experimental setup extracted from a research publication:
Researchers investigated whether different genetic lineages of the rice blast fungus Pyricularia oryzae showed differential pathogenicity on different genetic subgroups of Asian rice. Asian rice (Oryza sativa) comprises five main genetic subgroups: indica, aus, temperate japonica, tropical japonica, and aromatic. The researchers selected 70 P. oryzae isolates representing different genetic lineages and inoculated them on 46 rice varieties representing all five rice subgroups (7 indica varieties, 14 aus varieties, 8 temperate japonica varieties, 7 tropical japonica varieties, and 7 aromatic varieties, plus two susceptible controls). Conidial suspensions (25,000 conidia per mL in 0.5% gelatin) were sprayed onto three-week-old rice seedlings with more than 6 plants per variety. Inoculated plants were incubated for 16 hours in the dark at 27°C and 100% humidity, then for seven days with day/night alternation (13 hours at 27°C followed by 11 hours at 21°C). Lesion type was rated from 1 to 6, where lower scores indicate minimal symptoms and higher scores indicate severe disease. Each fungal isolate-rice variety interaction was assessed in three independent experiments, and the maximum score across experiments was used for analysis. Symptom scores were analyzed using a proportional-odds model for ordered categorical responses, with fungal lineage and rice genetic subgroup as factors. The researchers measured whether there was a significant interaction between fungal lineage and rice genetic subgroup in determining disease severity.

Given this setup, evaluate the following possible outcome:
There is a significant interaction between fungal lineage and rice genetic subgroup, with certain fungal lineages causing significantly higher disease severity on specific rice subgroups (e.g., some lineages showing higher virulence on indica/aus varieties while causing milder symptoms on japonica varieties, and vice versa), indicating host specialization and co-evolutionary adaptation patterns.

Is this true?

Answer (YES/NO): YES